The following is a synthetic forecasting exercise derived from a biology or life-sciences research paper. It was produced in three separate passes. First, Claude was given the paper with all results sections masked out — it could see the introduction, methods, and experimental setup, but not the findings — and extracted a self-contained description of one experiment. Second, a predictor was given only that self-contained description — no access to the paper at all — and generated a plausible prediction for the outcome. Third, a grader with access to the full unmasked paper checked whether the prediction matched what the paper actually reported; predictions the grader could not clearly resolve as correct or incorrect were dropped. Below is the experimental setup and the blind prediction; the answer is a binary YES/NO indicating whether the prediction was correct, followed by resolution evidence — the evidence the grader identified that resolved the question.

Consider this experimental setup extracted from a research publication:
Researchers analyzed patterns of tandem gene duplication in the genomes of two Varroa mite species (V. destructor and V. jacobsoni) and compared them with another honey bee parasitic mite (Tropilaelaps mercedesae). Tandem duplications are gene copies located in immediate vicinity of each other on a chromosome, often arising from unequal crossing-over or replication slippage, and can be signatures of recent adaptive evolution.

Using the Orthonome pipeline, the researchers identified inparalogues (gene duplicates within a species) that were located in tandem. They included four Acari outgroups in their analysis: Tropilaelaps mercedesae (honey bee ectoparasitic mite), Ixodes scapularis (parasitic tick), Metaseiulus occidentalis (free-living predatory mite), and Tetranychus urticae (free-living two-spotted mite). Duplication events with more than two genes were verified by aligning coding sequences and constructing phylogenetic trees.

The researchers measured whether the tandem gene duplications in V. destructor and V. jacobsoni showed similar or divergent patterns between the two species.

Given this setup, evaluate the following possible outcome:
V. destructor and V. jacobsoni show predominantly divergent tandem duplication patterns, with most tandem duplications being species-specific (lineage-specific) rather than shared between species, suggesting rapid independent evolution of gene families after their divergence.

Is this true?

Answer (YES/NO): YES